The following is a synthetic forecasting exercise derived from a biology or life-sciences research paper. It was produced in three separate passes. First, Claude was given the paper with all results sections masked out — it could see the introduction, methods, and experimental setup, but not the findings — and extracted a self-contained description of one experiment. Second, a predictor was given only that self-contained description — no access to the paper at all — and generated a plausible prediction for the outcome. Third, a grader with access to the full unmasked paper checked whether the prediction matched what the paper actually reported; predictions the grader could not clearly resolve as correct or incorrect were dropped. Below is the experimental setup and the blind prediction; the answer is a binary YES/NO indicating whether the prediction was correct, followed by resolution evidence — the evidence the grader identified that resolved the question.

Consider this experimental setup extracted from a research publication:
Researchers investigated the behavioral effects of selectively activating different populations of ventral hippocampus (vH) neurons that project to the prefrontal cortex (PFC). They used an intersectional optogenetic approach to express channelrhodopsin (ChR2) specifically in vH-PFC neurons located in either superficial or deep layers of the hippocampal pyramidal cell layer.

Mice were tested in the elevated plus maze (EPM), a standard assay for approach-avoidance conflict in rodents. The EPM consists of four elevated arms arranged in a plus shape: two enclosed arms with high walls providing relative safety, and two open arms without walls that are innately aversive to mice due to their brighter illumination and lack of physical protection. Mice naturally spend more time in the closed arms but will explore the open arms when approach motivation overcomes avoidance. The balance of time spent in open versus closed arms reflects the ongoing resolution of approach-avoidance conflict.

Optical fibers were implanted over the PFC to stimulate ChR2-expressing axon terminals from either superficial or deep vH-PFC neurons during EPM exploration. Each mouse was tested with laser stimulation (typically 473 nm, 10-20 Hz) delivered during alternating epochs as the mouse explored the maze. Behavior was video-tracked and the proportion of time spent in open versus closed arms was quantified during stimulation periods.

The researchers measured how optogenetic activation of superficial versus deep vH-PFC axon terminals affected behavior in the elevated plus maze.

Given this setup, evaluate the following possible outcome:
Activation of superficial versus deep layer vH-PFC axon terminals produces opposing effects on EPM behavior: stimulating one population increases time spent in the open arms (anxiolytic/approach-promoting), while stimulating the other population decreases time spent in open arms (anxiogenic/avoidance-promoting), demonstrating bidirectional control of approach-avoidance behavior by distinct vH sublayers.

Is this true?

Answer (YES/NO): YES